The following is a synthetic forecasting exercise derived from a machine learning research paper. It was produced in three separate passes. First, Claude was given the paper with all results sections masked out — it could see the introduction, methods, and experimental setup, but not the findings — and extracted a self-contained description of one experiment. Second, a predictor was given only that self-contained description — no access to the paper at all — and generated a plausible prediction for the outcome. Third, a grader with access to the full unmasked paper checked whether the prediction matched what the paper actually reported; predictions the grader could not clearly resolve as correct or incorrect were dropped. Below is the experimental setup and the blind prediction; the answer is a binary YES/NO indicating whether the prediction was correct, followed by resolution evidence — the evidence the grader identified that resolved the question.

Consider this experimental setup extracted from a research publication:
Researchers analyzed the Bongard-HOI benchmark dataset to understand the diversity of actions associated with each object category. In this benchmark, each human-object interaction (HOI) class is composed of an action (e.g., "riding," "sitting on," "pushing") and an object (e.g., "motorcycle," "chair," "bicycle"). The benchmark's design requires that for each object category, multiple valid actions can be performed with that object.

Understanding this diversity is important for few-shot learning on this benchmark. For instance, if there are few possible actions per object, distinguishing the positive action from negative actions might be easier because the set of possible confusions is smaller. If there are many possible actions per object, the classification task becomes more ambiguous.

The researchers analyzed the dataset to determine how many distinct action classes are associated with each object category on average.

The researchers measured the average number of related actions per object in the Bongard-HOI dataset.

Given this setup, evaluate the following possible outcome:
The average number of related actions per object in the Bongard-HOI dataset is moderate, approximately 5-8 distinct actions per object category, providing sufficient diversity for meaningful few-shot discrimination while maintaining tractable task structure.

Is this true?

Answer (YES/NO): YES